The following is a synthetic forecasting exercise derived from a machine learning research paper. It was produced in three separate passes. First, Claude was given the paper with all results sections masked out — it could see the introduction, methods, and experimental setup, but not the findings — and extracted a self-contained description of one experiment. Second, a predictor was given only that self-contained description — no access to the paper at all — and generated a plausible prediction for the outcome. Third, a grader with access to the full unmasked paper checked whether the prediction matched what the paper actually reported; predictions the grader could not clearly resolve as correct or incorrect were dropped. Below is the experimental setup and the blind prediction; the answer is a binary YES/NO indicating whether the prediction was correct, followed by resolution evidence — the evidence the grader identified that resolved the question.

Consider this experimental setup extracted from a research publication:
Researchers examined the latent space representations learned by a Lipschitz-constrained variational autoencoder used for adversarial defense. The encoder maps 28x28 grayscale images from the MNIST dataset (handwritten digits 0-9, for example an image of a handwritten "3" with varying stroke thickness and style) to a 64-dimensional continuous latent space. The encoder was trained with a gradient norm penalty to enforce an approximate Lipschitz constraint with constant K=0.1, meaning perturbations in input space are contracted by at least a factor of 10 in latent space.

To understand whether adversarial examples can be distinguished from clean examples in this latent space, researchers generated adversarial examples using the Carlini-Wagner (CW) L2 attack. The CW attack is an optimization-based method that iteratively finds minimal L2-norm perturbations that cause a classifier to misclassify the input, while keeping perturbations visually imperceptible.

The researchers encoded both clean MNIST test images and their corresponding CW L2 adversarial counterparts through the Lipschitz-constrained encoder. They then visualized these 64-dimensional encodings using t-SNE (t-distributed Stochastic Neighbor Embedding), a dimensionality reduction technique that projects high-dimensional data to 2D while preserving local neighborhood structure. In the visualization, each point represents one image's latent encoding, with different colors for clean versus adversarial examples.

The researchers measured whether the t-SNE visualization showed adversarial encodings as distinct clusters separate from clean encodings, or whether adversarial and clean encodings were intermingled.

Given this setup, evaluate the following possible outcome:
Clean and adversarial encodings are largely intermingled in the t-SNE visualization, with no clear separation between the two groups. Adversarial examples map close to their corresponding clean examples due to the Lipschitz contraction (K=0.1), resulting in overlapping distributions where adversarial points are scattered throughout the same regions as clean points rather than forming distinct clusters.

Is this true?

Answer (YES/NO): YES